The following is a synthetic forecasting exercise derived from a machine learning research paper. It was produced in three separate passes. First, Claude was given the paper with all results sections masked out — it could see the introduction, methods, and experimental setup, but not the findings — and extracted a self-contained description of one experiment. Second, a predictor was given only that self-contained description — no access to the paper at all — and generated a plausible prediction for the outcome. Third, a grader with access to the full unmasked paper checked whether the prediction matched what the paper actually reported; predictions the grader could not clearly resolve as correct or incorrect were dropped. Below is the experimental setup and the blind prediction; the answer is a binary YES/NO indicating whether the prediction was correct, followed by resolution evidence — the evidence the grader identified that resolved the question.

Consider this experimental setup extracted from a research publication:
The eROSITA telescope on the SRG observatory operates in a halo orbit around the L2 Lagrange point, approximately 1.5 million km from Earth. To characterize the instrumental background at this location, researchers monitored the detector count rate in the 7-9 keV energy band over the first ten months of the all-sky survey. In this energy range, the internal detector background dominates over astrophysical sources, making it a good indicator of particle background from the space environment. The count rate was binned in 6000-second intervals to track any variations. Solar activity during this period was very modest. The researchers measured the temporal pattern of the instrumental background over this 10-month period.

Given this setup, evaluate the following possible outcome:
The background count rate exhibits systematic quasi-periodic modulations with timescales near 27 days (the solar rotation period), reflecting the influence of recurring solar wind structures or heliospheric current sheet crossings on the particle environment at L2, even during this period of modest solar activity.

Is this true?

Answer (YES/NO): NO